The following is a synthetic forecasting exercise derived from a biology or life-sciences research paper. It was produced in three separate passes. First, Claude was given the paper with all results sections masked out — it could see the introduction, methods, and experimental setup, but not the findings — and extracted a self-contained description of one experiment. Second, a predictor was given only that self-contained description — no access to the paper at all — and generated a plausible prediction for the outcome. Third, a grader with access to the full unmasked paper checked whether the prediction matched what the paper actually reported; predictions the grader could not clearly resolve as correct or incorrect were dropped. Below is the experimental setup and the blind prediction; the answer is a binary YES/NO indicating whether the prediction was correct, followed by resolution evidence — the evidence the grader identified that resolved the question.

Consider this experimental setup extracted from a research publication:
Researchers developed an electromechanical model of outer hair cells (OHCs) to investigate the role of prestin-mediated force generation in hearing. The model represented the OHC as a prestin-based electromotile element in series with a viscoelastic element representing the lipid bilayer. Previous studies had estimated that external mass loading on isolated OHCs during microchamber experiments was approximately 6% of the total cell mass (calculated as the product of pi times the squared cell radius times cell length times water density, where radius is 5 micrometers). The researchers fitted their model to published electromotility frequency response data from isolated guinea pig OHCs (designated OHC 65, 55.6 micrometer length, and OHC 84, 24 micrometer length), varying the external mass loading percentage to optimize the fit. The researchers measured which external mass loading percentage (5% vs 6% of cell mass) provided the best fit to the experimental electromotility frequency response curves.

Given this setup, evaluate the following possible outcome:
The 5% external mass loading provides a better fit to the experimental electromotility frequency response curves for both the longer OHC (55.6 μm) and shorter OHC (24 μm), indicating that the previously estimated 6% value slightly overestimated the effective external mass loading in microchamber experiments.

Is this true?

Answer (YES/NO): YES